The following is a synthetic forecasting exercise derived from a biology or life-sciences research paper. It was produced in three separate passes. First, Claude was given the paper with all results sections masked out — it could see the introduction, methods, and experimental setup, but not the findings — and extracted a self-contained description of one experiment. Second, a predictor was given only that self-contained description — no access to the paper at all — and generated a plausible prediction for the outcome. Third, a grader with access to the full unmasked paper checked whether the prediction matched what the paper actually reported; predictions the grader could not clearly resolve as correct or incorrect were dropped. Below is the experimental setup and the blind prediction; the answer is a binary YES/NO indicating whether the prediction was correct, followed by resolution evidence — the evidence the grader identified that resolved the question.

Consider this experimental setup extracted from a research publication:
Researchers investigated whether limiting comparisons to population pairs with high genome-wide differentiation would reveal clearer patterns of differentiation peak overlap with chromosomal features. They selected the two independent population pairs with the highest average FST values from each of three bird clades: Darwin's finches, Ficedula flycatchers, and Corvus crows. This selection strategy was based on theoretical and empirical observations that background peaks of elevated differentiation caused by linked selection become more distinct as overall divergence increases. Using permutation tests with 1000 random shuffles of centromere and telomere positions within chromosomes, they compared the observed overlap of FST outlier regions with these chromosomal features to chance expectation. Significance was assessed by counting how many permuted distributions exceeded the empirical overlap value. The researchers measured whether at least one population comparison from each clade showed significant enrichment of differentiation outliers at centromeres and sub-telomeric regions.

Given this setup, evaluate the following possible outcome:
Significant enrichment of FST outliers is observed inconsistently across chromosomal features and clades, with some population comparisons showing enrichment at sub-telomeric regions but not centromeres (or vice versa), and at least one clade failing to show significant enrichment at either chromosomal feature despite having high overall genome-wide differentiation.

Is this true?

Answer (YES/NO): NO